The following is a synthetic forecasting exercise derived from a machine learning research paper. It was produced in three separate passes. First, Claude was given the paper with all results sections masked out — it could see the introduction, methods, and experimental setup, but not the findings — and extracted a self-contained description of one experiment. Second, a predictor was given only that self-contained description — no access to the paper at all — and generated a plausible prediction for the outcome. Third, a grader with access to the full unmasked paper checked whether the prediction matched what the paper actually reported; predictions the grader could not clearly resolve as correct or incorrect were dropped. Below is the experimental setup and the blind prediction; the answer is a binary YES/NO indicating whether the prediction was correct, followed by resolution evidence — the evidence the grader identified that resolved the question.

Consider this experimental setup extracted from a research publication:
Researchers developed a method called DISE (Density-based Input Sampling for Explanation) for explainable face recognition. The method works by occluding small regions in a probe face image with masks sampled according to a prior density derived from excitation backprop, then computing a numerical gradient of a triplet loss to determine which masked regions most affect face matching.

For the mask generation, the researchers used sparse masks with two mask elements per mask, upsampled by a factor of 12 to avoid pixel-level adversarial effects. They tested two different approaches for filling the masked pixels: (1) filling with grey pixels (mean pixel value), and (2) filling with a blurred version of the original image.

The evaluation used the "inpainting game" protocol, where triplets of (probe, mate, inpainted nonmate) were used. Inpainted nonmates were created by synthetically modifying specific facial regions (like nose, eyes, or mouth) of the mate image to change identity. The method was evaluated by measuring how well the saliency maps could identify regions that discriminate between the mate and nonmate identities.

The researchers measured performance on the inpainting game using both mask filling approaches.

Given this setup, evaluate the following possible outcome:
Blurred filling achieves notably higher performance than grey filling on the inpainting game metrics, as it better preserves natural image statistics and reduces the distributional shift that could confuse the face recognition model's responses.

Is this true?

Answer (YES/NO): NO